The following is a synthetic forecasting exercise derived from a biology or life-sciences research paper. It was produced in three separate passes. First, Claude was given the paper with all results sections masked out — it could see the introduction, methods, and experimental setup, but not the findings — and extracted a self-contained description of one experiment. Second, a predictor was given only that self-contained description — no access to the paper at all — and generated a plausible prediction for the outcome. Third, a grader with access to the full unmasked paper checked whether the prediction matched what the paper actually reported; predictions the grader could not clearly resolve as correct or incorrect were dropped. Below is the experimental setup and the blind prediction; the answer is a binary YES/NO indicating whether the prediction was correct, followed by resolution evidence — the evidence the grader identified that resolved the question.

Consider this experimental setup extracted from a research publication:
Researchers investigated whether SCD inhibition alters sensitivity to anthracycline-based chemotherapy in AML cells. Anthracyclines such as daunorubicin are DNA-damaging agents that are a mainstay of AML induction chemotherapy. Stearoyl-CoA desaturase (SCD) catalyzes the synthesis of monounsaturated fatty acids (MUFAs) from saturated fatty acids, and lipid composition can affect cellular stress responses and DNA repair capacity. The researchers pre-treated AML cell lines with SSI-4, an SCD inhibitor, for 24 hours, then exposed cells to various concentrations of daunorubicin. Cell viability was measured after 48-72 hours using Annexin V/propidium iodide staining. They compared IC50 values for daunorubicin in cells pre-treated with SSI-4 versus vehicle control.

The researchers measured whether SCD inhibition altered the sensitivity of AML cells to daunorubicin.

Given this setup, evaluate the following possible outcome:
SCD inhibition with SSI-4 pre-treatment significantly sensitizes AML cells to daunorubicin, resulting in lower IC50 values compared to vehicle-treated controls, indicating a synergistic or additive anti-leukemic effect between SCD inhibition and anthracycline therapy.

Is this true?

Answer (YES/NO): YES